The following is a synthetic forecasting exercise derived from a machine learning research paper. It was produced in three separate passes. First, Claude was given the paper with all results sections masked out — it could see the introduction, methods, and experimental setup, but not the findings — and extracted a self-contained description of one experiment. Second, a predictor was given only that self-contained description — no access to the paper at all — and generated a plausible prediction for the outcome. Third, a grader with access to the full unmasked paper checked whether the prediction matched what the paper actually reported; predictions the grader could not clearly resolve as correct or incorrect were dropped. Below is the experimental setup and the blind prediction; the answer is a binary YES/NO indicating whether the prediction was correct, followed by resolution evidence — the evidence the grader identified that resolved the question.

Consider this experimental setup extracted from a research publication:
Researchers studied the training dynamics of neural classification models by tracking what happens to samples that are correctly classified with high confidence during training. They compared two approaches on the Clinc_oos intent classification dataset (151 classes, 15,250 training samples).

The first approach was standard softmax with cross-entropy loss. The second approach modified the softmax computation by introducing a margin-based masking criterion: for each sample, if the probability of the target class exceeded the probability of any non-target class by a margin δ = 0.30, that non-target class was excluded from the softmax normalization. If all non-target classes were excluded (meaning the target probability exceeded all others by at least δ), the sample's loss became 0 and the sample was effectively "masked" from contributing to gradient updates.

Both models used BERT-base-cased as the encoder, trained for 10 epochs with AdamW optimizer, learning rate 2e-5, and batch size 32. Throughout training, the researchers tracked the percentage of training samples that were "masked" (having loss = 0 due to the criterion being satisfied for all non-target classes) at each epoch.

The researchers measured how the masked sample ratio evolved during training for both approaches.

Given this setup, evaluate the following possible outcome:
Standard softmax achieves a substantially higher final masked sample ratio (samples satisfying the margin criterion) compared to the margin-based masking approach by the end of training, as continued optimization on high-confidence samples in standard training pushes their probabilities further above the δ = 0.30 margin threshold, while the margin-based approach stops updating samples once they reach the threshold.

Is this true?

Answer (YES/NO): NO